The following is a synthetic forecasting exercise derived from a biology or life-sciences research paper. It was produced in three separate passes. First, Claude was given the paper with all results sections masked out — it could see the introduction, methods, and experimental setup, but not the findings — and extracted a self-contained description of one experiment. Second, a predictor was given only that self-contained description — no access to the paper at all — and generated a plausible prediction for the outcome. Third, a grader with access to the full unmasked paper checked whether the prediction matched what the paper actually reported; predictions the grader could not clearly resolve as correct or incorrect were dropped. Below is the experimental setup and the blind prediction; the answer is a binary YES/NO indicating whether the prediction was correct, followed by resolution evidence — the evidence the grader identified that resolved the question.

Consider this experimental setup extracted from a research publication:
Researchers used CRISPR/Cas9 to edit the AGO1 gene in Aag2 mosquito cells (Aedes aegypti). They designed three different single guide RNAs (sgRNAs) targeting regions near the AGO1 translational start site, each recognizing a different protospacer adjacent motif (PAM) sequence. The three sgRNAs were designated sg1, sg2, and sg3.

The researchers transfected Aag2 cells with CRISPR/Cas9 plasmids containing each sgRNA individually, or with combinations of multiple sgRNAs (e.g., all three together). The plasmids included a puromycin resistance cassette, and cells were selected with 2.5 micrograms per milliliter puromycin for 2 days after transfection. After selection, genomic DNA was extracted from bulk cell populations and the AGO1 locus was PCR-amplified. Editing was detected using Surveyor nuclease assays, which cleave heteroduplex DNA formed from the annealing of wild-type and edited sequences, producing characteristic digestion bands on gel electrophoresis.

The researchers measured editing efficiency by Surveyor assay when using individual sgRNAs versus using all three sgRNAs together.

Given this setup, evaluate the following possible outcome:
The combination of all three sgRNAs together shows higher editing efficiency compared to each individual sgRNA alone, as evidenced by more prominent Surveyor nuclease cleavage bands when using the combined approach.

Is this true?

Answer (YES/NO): NO